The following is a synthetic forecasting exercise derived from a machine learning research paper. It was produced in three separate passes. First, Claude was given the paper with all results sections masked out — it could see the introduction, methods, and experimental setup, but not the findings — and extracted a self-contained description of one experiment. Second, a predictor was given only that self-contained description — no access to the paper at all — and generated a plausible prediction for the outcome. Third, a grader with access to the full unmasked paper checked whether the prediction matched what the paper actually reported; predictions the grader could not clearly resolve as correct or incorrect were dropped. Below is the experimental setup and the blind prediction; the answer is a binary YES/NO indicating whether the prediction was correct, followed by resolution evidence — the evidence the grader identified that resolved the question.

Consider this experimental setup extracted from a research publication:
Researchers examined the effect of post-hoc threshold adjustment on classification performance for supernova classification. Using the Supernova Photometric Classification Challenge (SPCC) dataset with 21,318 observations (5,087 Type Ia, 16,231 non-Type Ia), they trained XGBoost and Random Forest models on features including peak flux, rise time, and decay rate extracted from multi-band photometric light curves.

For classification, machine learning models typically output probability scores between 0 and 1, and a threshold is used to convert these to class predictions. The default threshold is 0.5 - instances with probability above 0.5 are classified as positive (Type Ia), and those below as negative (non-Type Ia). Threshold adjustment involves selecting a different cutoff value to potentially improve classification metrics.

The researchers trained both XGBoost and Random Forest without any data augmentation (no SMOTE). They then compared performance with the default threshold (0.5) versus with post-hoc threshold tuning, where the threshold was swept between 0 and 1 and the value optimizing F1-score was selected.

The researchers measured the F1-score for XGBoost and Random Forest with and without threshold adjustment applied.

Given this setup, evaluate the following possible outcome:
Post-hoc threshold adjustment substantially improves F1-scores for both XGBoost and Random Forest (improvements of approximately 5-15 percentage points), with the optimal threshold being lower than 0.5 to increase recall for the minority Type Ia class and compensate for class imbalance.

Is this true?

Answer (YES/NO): NO